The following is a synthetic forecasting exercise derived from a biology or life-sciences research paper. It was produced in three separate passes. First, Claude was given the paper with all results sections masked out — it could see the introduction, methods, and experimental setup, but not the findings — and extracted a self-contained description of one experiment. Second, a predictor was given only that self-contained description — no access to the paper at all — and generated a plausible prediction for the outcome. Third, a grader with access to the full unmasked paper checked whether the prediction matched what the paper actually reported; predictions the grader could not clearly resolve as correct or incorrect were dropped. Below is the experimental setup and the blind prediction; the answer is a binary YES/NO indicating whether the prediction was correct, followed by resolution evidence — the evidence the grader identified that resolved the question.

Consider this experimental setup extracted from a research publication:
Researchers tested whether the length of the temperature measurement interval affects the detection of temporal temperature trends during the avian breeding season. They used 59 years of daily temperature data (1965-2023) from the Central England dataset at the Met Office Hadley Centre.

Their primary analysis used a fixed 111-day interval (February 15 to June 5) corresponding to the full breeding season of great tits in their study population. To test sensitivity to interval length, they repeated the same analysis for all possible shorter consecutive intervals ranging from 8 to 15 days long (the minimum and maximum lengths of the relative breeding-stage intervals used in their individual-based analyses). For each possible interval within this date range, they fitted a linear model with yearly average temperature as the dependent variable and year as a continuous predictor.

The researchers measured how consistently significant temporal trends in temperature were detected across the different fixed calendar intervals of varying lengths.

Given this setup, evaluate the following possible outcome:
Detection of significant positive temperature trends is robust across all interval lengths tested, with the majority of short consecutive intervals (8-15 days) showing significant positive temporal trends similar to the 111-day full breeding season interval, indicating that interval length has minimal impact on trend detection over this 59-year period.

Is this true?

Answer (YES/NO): YES